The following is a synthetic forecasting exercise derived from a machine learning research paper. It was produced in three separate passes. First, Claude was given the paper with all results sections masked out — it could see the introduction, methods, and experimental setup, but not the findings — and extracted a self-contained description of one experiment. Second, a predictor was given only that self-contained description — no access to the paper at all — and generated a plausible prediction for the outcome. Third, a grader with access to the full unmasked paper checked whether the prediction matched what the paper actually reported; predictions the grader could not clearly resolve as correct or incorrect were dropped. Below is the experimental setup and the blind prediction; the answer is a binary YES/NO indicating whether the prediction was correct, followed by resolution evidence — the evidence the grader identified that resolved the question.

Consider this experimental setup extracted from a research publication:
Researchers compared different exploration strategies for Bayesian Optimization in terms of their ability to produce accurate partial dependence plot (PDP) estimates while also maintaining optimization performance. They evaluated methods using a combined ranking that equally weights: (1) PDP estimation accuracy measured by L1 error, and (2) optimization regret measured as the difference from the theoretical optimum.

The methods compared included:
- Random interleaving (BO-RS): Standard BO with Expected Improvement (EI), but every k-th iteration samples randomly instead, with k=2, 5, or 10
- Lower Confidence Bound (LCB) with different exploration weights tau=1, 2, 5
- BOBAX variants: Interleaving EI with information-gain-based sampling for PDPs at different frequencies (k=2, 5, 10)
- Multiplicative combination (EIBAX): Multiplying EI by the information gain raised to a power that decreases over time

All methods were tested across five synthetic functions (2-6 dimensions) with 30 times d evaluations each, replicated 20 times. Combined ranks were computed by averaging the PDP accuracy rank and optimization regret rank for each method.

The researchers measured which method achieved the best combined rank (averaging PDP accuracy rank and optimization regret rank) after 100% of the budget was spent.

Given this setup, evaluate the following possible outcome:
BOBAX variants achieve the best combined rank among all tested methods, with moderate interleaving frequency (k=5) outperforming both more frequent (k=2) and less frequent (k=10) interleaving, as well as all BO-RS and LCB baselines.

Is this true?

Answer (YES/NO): NO